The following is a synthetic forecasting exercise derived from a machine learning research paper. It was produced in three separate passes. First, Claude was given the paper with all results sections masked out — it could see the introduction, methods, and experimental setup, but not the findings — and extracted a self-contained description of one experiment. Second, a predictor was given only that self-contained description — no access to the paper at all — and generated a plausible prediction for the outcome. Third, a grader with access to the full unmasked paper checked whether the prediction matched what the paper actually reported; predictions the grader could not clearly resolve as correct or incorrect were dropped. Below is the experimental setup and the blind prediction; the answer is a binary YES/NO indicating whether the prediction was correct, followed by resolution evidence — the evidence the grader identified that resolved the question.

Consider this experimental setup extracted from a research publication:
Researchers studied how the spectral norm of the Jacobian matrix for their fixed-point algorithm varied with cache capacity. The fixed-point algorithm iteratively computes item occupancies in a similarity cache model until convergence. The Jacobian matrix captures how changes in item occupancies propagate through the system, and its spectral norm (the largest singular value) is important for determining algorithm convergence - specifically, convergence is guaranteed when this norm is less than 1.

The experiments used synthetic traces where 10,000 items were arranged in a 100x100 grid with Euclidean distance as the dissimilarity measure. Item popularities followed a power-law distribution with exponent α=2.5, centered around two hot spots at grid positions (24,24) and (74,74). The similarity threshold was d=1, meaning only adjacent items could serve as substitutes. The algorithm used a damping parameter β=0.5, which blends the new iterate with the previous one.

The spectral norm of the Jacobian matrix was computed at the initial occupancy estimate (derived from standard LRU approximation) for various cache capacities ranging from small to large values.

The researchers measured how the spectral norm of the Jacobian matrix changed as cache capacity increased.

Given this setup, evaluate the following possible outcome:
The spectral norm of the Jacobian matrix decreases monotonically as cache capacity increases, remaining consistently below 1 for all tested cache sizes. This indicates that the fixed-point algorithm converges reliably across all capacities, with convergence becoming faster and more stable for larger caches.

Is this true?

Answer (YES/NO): NO